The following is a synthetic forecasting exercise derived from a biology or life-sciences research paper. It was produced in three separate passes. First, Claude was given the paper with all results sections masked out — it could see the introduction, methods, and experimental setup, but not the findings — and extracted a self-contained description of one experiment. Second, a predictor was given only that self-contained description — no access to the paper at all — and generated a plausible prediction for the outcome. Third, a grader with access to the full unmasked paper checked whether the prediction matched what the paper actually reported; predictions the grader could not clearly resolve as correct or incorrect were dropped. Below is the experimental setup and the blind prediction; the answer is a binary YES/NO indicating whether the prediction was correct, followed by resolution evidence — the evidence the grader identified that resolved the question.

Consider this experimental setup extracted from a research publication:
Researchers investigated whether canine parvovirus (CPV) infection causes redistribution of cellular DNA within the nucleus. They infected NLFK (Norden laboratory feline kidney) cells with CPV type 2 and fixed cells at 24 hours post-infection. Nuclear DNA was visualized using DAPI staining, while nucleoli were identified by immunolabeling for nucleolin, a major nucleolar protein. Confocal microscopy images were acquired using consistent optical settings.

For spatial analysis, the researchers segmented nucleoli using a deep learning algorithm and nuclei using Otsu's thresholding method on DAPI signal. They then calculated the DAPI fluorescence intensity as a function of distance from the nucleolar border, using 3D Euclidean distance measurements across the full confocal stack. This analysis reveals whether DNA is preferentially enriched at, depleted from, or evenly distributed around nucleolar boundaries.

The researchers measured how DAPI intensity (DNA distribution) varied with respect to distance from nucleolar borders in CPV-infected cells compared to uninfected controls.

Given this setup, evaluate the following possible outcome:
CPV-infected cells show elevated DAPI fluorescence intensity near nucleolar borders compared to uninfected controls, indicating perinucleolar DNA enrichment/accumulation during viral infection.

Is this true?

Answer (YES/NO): YES